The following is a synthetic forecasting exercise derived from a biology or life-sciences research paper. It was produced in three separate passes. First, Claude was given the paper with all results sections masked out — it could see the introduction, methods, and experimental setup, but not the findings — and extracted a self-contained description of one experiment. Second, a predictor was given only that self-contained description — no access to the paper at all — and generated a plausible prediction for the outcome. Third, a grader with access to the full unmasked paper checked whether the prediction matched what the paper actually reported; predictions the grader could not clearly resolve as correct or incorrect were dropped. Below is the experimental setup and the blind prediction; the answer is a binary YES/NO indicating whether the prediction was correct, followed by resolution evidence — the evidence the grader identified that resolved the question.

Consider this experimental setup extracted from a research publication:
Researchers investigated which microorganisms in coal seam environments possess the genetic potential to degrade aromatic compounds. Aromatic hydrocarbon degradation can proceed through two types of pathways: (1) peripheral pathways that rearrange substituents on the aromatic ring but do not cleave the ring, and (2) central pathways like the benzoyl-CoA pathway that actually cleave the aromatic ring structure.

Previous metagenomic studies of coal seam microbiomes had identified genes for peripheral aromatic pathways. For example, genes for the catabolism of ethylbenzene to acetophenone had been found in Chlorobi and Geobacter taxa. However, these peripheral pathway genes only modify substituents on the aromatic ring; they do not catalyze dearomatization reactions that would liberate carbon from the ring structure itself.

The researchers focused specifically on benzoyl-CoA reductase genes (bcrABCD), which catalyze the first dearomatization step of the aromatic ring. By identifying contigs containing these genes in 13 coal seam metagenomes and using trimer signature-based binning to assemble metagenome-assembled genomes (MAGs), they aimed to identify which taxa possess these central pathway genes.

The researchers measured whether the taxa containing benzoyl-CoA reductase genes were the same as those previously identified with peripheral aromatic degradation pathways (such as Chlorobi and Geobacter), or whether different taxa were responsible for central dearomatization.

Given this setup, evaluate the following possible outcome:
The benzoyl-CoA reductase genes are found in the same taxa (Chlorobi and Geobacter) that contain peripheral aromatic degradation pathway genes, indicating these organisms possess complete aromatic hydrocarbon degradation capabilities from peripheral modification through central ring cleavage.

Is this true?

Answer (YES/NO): NO